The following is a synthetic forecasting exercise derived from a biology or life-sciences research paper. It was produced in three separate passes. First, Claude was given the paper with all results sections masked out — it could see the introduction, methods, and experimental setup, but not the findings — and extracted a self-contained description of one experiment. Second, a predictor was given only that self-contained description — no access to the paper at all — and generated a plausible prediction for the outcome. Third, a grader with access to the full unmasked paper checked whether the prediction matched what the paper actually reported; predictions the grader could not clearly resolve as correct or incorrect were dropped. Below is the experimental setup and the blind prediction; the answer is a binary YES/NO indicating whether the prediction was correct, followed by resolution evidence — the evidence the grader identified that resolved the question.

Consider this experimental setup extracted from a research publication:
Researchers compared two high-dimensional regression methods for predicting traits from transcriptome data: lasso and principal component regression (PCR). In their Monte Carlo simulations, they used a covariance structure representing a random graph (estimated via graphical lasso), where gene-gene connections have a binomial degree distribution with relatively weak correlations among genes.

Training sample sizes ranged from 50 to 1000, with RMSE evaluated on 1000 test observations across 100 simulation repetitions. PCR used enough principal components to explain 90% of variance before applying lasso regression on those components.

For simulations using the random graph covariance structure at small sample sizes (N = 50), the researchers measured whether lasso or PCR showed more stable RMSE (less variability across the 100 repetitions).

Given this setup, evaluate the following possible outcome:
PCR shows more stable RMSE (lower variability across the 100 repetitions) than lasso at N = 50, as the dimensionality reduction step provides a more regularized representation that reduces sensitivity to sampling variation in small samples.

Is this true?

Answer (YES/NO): YES